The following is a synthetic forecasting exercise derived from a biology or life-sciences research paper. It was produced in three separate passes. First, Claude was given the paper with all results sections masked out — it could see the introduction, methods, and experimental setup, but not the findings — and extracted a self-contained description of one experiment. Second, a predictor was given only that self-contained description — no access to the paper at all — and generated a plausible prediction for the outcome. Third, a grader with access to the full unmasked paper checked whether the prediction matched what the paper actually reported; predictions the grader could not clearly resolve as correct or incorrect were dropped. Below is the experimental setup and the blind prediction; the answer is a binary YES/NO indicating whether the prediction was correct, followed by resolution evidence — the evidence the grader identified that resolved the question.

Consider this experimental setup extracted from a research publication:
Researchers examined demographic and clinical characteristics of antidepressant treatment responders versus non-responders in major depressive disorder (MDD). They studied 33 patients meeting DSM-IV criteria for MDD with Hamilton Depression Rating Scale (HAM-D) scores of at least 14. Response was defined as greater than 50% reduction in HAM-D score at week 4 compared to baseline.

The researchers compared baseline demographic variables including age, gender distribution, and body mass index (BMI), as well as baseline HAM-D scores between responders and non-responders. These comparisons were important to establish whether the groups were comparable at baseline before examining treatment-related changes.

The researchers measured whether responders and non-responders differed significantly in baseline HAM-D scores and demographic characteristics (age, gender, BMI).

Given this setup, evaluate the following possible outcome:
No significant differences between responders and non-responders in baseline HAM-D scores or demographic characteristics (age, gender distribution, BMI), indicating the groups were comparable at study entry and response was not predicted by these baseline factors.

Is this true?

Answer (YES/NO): YES